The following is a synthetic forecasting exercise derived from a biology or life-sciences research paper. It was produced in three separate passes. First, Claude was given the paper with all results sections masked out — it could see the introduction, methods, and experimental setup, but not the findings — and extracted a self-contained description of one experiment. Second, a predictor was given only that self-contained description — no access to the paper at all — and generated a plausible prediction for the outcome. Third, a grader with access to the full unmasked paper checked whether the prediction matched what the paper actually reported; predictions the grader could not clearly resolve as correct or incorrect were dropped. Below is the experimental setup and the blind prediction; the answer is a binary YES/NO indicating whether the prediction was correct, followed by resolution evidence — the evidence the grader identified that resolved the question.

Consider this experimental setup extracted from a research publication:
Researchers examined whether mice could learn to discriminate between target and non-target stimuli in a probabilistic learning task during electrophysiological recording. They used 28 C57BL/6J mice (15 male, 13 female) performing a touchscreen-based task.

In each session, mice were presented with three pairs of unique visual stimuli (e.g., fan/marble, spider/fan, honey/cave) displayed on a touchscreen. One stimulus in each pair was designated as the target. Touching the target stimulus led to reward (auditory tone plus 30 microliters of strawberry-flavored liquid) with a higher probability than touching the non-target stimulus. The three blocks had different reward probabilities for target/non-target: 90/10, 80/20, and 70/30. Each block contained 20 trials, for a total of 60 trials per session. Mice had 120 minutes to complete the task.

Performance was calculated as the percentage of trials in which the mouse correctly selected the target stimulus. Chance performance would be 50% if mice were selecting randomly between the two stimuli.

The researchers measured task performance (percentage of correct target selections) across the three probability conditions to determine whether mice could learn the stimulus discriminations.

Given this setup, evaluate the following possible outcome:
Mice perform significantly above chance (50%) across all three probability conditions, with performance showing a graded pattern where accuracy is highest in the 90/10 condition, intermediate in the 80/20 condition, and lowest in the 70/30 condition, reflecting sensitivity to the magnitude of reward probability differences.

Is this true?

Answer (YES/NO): NO